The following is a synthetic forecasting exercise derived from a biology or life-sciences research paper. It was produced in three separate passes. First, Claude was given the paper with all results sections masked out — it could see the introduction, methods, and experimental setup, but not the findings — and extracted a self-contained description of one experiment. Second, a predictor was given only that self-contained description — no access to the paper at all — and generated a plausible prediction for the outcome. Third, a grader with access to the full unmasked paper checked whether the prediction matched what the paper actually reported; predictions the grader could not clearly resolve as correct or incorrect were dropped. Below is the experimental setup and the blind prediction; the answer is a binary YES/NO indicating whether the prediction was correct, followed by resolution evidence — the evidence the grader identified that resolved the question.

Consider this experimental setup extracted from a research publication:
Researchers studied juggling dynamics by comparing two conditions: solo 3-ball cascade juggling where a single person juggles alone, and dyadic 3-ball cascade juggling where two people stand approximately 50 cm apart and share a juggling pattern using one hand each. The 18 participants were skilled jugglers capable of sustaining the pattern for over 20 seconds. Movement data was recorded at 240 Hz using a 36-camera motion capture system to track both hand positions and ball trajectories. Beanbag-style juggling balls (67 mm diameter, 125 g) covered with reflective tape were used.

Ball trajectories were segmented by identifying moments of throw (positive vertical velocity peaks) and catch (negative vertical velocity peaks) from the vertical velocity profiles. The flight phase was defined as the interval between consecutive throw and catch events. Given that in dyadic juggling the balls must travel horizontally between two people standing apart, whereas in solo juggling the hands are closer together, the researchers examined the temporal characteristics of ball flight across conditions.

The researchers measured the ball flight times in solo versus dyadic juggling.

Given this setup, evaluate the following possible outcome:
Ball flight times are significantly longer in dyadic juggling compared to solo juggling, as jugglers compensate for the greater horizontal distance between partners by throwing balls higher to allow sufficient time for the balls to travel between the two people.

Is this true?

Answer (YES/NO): YES